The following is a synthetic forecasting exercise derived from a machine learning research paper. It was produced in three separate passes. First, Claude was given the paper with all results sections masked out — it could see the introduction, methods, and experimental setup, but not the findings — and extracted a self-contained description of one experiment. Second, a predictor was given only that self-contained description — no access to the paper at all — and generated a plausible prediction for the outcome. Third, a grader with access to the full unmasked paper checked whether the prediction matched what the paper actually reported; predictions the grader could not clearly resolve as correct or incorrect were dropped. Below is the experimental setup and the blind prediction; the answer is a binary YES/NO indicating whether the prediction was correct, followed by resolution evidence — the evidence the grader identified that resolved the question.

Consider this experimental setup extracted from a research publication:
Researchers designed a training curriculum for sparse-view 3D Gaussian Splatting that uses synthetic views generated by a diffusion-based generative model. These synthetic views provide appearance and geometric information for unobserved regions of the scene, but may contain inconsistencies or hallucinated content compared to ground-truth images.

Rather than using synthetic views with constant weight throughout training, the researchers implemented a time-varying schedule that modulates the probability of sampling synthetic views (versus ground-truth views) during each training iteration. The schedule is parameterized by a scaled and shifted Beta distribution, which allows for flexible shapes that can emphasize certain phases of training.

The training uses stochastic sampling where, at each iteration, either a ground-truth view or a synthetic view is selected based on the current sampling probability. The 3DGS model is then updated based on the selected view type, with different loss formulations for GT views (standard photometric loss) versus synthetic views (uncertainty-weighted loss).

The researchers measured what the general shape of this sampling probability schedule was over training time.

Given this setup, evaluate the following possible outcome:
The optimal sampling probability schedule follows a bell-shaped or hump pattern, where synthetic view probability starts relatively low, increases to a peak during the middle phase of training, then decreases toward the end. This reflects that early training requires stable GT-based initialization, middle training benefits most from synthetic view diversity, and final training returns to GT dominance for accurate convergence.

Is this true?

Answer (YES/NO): NO